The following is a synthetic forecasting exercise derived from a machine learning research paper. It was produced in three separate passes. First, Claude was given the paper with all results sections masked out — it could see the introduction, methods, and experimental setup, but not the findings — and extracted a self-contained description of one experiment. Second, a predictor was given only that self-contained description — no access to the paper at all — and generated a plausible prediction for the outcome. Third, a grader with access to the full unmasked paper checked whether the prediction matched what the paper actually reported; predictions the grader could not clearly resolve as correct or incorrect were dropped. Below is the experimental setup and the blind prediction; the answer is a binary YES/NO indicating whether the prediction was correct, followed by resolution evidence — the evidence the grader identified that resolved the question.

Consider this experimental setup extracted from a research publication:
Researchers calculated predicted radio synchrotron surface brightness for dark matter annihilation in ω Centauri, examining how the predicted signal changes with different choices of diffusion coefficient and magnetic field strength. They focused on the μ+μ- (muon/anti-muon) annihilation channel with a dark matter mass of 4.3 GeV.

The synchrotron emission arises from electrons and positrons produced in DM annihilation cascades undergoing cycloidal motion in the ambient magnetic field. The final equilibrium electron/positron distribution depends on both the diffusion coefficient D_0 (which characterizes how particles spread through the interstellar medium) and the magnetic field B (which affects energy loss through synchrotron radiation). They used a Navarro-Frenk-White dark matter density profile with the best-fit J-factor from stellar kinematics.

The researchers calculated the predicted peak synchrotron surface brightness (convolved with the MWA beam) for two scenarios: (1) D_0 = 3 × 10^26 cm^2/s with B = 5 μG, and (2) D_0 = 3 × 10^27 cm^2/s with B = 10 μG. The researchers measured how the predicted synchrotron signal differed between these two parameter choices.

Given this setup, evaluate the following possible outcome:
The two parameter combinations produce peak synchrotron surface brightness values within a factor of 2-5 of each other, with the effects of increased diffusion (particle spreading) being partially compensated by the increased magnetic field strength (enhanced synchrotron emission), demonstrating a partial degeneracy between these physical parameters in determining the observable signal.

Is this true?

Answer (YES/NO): YES